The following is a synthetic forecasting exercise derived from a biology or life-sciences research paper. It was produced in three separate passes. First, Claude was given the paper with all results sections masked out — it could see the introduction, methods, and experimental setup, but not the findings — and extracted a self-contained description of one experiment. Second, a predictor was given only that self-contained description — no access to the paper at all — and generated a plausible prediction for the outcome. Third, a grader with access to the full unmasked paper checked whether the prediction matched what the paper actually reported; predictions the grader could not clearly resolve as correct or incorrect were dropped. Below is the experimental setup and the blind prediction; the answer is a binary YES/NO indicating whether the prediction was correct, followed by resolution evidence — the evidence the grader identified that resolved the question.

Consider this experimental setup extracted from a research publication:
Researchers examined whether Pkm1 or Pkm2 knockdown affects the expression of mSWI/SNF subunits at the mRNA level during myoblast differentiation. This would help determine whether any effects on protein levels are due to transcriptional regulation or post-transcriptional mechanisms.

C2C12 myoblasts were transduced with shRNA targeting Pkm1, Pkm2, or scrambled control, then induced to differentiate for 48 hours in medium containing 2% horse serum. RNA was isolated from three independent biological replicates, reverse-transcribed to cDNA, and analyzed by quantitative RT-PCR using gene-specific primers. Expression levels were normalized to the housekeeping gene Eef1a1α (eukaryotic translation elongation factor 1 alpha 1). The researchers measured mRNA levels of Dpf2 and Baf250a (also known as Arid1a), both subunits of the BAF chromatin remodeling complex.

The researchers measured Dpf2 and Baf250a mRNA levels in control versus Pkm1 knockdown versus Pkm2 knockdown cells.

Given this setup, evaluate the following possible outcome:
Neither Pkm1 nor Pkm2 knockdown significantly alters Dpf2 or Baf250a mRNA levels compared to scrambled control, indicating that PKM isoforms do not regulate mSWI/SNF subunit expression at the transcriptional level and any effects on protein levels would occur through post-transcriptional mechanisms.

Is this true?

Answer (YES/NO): NO